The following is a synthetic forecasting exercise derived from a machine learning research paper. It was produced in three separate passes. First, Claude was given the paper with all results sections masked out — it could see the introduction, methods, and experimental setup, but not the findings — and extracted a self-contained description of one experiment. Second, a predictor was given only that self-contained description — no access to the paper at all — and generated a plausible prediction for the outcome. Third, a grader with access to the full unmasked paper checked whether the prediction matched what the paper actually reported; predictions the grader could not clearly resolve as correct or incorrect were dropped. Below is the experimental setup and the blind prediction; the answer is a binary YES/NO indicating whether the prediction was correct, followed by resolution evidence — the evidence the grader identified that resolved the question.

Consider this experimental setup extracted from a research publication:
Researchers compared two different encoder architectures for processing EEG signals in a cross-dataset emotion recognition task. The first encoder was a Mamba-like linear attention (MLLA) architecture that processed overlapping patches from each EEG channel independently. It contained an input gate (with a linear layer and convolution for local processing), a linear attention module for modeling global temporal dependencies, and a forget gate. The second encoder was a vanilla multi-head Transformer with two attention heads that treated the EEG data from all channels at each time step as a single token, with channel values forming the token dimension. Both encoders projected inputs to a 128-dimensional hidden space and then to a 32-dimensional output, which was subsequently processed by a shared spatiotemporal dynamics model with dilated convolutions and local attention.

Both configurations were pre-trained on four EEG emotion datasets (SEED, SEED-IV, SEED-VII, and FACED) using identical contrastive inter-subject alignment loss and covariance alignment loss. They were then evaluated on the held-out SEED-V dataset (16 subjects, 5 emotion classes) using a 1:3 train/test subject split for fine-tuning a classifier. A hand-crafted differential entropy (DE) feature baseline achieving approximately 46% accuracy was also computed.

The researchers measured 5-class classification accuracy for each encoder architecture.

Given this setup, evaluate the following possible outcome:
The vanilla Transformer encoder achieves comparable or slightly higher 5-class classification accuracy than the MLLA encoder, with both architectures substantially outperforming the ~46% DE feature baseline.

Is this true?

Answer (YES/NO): NO